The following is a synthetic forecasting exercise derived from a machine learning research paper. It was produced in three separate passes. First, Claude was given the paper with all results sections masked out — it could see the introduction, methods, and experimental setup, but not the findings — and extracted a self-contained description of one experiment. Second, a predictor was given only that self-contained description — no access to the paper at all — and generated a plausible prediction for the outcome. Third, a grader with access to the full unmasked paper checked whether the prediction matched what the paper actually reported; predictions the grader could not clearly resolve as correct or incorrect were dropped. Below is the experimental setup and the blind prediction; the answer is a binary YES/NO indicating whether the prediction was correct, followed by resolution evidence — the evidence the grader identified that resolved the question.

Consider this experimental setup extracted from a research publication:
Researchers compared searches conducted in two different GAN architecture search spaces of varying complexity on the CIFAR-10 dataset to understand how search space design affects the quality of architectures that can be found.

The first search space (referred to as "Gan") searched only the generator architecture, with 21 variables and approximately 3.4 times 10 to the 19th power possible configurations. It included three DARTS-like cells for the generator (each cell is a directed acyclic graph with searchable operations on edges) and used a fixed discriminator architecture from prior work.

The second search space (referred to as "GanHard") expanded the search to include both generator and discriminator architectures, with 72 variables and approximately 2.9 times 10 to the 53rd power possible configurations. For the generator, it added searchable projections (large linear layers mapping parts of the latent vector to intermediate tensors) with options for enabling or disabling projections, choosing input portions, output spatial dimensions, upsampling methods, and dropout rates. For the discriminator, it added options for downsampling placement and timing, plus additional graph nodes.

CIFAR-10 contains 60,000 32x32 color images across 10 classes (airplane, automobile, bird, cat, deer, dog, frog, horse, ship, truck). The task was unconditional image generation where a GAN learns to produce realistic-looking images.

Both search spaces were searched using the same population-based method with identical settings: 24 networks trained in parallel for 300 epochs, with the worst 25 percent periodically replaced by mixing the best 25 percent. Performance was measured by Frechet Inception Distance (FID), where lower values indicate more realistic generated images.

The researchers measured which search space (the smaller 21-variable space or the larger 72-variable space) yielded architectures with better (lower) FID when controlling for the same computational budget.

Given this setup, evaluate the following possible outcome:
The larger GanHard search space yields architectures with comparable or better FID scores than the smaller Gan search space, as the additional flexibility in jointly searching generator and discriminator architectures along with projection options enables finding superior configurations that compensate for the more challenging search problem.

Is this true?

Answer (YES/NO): NO